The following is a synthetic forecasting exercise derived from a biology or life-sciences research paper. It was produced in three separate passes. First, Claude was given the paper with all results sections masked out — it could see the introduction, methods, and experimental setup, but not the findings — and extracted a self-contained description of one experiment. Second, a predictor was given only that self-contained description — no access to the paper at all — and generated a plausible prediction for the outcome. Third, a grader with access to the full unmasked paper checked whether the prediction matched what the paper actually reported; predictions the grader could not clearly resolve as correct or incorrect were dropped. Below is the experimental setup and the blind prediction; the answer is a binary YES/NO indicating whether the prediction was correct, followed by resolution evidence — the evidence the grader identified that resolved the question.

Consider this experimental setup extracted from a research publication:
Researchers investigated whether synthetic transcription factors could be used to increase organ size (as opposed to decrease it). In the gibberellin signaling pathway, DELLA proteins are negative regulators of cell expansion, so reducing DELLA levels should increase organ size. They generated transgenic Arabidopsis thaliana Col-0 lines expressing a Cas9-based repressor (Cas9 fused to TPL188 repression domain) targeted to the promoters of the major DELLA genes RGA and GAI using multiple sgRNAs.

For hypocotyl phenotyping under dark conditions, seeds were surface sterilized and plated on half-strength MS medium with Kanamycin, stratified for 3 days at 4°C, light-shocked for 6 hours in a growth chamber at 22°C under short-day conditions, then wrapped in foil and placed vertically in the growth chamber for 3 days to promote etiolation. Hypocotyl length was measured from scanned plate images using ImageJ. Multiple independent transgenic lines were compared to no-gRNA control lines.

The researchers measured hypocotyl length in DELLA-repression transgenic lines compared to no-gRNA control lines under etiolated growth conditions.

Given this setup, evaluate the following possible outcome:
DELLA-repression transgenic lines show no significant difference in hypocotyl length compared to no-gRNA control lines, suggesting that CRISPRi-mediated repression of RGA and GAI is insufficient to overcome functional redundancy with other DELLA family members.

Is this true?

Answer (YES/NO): NO